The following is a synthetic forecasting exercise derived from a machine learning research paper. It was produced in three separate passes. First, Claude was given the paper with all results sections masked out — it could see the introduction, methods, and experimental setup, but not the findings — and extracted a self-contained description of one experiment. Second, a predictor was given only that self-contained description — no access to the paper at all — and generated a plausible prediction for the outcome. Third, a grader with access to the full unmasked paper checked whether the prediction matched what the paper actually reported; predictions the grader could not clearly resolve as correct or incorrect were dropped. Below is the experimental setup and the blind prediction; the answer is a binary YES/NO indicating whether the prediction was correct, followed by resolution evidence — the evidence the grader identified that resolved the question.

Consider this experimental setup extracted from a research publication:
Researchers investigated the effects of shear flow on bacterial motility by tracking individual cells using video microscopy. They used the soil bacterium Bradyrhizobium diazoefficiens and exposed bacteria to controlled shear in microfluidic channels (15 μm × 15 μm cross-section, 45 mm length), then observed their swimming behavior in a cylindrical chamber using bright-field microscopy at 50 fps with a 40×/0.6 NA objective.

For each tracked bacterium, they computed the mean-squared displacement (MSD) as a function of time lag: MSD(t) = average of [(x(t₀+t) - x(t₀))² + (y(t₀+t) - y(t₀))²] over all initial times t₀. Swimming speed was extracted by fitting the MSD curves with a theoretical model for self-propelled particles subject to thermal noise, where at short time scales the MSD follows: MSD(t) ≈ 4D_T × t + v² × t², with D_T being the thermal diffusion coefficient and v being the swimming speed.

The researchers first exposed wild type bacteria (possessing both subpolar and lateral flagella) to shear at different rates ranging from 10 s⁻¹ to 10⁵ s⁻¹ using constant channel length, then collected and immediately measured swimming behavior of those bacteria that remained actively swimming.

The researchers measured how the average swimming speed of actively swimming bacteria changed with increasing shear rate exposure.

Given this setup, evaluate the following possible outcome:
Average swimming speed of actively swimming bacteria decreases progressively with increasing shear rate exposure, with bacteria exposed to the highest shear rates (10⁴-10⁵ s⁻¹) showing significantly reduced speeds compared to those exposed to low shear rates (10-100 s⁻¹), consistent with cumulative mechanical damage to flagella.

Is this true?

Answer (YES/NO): YES